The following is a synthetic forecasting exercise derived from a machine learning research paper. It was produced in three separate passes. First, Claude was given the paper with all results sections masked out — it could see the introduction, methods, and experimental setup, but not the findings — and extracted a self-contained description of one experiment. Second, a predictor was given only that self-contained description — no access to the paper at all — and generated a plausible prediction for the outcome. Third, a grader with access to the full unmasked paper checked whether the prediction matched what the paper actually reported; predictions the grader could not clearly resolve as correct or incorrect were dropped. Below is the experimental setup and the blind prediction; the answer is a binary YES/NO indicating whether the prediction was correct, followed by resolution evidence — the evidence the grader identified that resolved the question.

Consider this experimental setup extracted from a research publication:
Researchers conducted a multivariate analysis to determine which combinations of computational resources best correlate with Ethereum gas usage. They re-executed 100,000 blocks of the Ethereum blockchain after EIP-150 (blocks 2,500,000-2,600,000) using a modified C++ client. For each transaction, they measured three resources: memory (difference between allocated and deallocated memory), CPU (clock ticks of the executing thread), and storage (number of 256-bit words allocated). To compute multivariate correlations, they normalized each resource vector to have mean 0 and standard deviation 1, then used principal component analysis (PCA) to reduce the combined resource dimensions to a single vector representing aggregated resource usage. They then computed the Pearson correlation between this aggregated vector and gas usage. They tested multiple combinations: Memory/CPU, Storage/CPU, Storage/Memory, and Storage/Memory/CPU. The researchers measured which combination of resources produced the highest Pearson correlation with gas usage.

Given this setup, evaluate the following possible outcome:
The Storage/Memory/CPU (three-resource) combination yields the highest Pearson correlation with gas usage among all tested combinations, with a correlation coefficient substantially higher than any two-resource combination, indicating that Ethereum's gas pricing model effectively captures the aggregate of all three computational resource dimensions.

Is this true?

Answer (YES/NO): NO